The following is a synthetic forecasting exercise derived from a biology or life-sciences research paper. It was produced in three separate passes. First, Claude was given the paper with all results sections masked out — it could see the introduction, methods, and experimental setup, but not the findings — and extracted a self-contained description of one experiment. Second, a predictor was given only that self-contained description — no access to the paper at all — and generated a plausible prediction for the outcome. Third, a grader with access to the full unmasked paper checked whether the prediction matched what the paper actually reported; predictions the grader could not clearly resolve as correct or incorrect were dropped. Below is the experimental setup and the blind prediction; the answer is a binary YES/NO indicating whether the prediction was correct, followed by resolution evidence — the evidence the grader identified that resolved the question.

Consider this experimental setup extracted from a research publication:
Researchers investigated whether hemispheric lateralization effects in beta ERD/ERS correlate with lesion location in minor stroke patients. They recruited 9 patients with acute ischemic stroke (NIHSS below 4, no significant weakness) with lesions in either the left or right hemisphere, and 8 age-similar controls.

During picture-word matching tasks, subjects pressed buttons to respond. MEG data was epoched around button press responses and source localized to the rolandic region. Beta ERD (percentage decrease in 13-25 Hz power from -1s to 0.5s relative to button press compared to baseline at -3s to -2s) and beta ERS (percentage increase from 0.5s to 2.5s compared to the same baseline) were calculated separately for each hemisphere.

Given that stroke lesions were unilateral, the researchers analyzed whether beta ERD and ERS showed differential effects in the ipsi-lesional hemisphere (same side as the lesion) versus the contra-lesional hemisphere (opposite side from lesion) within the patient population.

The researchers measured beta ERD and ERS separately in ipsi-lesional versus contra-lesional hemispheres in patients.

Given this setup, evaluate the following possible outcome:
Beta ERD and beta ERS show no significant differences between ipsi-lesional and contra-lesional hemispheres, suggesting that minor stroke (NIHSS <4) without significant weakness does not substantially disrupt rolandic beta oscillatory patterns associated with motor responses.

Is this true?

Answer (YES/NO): YES